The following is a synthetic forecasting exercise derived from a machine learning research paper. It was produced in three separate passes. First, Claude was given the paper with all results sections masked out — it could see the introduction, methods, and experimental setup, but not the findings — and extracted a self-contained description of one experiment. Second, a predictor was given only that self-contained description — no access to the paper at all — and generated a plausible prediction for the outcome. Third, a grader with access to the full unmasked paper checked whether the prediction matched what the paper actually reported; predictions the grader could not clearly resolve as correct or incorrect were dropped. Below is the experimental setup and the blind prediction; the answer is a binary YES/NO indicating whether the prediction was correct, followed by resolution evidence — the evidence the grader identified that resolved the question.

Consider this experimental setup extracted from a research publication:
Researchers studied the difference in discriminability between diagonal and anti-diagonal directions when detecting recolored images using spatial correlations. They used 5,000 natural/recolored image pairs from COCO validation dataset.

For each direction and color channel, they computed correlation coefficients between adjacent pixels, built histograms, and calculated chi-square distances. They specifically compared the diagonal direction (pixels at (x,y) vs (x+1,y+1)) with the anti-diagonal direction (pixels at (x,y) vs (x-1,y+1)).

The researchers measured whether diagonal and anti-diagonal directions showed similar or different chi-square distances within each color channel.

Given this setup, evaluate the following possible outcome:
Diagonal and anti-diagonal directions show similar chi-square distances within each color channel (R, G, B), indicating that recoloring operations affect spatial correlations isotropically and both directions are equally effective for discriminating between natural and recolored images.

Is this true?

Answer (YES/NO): YES